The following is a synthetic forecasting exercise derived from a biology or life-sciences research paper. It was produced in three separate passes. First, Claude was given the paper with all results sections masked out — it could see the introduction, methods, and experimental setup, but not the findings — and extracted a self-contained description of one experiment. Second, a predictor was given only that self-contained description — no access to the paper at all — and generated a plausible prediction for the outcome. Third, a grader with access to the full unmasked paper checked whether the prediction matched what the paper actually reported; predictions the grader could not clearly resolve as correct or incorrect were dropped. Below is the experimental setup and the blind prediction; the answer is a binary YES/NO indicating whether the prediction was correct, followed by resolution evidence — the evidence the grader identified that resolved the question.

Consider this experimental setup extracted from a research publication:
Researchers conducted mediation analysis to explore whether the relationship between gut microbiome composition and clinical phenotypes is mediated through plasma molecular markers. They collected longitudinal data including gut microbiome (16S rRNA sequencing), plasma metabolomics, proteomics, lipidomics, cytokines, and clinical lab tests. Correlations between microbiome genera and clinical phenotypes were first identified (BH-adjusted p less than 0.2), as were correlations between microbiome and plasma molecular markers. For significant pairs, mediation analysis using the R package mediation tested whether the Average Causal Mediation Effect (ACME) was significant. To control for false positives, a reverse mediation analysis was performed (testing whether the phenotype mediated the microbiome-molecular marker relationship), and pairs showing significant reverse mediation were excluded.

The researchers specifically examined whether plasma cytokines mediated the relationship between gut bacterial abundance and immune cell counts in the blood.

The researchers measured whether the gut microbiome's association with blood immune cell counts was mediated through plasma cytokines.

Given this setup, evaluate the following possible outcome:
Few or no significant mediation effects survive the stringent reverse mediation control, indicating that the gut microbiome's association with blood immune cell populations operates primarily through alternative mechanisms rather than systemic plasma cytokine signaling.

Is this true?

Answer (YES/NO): NO